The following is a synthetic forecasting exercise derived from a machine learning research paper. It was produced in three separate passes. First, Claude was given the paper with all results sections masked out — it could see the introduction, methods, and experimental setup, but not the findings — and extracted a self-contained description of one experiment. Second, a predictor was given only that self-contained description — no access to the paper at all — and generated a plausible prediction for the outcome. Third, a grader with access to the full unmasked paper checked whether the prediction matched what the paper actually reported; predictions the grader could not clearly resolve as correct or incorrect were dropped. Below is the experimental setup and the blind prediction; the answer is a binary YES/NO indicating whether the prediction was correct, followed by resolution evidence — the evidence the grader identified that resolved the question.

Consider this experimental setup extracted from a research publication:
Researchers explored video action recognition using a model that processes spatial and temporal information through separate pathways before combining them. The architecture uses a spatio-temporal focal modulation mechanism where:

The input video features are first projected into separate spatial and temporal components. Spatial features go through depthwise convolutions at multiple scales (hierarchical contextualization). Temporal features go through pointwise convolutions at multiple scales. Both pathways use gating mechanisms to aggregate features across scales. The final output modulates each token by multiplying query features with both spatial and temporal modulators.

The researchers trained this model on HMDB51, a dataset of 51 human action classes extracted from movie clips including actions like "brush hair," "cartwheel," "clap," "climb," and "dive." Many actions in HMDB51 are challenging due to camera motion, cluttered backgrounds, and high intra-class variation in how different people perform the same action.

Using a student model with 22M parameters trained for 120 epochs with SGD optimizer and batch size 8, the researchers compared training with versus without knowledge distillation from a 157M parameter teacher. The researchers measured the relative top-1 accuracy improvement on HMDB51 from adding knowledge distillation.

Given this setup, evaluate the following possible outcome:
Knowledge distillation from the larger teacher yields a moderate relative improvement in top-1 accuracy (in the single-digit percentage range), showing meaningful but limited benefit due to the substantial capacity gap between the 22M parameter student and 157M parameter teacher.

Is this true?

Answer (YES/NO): NO